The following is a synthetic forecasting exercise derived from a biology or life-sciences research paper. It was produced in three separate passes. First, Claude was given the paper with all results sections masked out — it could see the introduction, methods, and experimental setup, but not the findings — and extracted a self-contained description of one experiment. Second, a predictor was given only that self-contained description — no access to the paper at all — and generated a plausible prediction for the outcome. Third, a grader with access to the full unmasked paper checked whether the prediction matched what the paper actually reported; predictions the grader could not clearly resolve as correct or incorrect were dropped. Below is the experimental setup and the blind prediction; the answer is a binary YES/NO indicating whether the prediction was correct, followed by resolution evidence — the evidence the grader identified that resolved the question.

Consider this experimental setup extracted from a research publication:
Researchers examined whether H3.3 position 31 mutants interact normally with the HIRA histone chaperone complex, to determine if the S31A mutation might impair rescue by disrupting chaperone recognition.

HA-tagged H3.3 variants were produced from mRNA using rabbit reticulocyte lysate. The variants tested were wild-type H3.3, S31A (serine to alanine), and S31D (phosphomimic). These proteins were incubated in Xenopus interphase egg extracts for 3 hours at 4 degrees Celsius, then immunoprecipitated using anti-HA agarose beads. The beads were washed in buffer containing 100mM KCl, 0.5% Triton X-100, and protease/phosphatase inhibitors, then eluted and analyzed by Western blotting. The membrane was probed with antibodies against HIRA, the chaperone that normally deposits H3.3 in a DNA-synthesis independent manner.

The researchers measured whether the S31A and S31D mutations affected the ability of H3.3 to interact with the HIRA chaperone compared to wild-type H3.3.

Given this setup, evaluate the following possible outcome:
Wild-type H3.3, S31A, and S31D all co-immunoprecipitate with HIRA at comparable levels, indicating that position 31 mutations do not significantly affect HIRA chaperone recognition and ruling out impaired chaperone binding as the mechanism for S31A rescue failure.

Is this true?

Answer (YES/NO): YES